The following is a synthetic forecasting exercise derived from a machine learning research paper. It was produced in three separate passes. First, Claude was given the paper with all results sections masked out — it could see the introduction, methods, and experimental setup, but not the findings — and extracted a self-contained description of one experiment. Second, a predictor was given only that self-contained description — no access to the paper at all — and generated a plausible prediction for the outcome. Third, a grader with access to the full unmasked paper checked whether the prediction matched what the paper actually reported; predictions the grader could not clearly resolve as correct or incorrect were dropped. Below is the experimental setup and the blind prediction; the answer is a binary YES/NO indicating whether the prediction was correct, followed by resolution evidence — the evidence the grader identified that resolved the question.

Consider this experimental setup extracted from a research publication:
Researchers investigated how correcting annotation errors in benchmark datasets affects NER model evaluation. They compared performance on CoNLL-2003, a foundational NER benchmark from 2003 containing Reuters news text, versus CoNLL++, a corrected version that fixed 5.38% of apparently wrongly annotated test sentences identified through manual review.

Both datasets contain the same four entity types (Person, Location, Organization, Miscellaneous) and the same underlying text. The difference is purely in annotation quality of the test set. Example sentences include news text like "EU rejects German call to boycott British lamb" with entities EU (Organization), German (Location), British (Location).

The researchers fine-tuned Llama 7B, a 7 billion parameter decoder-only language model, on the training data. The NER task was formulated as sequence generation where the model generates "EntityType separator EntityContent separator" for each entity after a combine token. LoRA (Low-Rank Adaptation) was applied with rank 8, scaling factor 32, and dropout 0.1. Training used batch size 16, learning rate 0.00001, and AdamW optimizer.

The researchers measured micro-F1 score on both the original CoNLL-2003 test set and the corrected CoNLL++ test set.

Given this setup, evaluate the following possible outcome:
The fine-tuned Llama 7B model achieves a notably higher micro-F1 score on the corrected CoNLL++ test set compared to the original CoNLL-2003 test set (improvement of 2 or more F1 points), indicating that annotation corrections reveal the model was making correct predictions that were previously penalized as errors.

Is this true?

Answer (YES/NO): NO